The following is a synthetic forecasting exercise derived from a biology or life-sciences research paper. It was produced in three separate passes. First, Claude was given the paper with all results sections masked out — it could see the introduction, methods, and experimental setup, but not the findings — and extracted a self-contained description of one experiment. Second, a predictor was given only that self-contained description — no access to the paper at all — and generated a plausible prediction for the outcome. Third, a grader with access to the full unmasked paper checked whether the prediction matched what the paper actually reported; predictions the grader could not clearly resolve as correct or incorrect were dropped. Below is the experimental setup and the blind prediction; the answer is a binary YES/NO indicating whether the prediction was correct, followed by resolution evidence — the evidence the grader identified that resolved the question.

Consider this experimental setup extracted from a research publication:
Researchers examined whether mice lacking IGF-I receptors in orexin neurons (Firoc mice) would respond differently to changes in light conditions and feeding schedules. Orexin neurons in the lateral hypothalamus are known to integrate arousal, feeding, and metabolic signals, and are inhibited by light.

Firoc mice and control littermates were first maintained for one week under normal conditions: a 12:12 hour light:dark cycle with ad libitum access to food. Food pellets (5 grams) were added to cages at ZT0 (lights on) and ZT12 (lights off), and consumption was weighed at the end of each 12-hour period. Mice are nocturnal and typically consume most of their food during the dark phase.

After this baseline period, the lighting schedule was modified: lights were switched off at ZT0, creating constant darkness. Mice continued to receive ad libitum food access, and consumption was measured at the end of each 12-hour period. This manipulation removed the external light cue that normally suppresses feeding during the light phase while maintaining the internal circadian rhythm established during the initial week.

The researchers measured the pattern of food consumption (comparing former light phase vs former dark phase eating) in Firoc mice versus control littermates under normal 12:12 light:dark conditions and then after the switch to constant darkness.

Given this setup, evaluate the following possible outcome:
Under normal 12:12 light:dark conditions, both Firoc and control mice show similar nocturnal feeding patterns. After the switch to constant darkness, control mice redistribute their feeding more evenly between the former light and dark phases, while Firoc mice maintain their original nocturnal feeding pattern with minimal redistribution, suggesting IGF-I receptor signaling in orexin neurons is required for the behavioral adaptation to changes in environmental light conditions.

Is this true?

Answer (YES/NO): NO